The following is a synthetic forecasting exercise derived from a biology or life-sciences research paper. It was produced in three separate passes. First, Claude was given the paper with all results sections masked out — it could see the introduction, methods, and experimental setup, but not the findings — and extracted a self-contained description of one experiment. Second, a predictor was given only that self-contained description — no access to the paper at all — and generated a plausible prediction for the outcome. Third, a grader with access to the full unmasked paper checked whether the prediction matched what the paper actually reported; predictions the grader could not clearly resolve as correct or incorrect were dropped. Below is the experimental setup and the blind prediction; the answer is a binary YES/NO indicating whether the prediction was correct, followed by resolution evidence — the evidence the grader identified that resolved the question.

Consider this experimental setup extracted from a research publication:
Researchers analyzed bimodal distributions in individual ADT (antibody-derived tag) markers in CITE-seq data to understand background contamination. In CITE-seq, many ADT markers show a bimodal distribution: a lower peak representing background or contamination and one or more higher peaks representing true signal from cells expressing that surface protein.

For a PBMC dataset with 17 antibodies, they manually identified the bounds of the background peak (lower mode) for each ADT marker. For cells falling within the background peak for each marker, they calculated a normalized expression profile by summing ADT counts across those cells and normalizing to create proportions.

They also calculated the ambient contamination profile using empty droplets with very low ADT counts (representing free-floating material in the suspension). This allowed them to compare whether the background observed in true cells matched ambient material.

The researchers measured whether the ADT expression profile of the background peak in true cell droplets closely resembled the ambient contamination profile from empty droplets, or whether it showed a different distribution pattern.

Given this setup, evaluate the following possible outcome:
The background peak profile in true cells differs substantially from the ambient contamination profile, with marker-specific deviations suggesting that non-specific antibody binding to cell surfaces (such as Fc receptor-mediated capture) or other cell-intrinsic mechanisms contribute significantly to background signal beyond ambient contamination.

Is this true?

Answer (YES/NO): NO